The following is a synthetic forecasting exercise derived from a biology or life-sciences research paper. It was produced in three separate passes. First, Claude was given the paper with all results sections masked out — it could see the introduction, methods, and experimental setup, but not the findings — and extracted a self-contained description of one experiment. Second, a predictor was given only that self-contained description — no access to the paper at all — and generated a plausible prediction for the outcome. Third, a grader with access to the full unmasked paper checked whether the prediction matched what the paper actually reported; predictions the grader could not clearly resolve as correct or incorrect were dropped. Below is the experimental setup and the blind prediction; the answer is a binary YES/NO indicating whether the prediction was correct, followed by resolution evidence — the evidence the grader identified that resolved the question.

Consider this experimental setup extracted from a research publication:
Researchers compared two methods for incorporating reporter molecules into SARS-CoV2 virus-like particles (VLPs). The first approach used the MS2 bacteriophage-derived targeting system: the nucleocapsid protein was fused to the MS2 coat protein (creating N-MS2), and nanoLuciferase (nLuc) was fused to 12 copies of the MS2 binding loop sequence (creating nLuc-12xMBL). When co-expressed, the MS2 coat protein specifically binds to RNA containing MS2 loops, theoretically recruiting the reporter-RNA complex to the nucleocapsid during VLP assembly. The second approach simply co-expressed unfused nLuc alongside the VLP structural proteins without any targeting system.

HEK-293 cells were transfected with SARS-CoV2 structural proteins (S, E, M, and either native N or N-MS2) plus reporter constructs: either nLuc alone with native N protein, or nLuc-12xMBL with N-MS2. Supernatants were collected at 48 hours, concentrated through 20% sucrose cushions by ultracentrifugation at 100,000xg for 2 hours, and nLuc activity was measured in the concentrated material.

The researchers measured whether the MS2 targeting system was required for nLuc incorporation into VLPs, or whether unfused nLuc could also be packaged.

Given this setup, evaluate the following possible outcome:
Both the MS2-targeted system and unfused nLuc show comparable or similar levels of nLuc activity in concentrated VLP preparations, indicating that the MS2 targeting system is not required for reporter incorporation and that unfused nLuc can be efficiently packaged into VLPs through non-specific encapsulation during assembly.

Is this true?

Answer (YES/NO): NO